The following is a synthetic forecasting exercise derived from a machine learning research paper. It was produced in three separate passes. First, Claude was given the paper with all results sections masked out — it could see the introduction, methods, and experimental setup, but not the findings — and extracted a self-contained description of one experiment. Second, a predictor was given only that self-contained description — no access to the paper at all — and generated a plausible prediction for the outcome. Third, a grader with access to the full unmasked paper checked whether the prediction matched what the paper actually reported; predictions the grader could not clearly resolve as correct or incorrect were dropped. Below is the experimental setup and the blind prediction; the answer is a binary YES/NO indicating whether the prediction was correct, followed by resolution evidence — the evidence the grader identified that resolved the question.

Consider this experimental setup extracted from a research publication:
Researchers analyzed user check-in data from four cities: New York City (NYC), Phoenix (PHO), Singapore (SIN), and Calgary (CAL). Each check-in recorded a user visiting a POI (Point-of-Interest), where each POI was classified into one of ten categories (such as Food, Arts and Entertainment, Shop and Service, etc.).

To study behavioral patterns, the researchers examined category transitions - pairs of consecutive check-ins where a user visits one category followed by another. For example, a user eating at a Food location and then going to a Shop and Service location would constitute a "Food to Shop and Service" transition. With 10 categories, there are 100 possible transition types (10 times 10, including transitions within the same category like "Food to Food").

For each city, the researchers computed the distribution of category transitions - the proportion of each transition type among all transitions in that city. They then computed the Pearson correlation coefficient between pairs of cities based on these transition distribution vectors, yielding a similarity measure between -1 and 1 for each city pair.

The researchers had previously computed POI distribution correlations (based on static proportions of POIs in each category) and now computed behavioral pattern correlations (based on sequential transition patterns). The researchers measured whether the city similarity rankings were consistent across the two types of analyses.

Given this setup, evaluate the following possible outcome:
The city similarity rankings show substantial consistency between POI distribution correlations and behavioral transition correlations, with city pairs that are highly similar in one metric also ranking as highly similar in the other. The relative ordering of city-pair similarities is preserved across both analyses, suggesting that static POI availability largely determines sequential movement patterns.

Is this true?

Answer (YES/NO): NO